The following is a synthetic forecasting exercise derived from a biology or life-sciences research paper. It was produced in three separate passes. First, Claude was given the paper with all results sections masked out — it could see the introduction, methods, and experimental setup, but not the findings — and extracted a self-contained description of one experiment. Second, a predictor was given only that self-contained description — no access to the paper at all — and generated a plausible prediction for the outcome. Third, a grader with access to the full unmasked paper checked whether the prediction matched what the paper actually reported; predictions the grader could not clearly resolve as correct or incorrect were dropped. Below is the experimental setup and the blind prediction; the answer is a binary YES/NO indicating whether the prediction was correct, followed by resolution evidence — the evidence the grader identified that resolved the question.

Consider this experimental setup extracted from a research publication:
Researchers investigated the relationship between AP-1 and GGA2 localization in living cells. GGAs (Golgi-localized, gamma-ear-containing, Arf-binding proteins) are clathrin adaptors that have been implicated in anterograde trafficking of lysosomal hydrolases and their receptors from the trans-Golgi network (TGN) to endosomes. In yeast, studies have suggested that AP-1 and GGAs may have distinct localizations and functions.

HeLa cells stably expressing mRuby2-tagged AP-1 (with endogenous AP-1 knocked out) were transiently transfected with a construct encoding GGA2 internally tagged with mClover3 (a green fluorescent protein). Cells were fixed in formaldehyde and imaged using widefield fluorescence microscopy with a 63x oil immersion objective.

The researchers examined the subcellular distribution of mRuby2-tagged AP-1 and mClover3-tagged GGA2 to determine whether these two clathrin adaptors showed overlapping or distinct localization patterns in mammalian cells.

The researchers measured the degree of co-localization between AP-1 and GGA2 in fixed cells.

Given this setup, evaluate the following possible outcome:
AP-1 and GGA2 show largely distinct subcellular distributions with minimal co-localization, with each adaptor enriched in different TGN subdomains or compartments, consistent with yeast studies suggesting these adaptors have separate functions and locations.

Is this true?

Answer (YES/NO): YES